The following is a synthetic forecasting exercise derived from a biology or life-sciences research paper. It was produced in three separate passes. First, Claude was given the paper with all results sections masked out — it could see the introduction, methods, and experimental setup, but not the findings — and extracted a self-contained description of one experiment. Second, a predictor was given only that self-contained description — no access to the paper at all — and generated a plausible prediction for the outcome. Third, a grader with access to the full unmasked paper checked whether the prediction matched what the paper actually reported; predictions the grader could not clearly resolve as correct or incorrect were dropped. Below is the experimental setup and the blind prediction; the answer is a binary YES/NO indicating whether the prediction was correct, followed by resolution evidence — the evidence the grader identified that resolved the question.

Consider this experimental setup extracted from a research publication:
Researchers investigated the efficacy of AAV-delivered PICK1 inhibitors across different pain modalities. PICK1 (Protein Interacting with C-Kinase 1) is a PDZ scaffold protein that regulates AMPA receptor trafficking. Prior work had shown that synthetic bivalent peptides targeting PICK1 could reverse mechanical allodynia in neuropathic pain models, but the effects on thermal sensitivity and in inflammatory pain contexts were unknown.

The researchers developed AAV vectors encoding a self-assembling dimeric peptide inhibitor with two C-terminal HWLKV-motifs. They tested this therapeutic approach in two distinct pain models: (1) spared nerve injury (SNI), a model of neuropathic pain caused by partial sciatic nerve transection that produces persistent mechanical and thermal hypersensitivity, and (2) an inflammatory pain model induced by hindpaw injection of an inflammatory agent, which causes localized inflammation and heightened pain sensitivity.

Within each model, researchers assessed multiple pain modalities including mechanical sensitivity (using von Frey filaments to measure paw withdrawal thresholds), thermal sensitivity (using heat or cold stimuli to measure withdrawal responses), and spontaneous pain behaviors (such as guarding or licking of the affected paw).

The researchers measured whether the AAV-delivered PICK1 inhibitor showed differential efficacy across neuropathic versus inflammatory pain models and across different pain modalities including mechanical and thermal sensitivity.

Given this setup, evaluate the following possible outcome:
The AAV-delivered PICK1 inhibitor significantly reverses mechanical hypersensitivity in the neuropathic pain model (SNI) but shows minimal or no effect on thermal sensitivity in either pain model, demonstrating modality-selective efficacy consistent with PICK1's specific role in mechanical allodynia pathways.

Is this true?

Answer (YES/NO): NO